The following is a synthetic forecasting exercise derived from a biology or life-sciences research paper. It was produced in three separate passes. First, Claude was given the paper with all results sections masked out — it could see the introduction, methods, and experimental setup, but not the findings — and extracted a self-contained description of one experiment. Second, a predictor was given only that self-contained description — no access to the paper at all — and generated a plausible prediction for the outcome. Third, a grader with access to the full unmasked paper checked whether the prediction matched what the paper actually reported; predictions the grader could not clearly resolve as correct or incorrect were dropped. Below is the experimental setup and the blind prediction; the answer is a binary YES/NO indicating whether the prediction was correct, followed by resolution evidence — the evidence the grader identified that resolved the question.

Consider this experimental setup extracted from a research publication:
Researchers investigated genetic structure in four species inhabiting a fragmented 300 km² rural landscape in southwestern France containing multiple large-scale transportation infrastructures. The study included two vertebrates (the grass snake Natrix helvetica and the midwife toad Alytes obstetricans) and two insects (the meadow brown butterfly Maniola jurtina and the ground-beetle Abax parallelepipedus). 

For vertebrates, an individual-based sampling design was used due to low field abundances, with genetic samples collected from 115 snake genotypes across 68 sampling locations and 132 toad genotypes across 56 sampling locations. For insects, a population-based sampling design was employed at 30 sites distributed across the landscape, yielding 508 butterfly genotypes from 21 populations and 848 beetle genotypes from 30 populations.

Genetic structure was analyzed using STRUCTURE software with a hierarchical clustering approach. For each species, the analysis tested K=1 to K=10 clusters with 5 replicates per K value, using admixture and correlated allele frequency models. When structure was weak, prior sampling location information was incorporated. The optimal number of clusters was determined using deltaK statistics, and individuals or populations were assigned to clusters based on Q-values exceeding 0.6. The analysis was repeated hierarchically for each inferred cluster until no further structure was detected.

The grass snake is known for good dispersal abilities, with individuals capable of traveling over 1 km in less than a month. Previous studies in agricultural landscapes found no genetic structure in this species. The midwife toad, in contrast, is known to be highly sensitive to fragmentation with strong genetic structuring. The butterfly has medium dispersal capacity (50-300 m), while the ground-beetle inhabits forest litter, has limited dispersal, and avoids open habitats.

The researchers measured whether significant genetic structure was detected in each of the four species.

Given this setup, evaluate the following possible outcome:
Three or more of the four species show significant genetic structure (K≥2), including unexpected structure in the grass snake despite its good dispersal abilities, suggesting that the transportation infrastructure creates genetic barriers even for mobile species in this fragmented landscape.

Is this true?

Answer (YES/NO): NO